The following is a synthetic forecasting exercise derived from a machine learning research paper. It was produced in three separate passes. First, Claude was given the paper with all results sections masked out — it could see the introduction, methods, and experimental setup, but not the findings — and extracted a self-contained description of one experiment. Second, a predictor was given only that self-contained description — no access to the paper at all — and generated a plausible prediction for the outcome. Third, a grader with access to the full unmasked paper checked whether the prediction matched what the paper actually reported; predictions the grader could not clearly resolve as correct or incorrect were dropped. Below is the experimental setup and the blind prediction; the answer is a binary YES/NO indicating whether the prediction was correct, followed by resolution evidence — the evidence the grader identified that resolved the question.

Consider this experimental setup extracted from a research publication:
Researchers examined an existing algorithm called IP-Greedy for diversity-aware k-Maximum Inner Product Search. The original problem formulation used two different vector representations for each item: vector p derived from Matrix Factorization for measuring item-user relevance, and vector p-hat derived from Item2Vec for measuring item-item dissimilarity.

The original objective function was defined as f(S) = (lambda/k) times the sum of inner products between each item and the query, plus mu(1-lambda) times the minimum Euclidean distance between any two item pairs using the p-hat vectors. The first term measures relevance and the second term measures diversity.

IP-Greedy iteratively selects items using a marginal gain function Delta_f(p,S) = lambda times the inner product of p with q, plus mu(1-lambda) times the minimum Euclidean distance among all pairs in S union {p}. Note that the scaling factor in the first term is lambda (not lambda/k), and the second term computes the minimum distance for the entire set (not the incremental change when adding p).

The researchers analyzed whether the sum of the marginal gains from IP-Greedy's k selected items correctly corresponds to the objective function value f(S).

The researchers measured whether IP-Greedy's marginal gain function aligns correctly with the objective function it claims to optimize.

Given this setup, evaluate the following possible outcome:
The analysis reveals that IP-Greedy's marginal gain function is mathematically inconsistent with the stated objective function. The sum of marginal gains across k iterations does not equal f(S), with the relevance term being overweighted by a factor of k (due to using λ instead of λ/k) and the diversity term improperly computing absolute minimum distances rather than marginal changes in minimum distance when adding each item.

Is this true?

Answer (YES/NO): YES